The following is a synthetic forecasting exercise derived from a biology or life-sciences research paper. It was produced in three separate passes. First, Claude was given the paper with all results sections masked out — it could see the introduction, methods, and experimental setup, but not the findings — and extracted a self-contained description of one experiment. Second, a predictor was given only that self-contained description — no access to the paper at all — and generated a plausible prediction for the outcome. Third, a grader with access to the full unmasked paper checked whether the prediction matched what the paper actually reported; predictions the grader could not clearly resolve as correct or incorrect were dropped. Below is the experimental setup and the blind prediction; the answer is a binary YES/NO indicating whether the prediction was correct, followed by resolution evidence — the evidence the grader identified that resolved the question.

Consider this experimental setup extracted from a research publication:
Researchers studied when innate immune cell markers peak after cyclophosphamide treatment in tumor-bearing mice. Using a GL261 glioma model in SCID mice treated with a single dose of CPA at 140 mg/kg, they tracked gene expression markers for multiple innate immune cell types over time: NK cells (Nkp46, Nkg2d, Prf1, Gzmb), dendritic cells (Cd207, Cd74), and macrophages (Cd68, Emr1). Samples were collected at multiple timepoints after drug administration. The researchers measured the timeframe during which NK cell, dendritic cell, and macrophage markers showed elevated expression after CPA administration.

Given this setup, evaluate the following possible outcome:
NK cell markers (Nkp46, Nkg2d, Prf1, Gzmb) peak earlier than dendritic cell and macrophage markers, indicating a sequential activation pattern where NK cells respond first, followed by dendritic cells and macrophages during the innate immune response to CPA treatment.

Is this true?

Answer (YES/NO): NO